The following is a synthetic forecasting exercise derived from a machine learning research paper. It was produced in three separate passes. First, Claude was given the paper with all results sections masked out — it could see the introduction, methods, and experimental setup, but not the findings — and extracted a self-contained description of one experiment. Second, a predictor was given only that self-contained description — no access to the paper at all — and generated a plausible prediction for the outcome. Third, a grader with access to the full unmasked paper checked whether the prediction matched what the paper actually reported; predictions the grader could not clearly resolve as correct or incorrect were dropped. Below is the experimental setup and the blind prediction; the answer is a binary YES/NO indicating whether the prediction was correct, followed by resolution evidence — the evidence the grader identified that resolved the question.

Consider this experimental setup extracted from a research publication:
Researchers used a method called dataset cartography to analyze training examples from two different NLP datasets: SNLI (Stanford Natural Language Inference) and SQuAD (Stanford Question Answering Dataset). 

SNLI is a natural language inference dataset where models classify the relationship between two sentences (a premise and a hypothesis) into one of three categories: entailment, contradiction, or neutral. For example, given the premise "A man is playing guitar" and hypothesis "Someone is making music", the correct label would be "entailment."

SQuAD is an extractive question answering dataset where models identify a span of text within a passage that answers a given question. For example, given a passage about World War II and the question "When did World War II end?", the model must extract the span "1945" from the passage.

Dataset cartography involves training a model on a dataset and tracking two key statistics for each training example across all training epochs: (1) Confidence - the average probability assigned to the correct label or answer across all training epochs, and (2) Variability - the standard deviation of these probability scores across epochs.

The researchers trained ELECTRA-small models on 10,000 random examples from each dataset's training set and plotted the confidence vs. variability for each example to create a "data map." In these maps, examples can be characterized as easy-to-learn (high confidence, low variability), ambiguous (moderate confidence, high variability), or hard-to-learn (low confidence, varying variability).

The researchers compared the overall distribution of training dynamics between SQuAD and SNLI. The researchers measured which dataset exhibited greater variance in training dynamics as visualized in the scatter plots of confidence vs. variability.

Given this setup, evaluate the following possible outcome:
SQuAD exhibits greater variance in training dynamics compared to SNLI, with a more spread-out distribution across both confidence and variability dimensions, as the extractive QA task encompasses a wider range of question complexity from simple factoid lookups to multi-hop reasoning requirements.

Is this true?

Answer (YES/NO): YES